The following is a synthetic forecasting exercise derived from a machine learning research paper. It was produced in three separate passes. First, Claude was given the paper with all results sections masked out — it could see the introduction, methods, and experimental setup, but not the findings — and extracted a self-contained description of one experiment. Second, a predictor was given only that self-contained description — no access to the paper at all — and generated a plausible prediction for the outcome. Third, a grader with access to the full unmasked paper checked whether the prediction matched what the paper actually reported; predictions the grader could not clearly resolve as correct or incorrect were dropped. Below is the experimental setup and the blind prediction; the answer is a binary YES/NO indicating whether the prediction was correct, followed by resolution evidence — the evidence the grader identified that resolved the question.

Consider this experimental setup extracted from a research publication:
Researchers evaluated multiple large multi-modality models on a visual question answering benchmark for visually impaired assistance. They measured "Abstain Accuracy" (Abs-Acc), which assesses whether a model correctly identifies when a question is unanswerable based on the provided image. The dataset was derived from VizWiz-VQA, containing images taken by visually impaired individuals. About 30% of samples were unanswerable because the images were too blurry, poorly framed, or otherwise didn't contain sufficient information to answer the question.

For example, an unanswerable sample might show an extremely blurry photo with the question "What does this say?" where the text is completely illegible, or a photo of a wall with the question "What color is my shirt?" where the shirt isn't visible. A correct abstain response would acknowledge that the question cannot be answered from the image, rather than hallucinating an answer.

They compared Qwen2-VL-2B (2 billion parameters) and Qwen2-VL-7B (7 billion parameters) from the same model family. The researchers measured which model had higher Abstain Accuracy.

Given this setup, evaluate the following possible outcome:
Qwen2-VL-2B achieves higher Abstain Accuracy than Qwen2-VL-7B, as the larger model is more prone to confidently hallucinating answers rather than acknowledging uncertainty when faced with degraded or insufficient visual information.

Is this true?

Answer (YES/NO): YES